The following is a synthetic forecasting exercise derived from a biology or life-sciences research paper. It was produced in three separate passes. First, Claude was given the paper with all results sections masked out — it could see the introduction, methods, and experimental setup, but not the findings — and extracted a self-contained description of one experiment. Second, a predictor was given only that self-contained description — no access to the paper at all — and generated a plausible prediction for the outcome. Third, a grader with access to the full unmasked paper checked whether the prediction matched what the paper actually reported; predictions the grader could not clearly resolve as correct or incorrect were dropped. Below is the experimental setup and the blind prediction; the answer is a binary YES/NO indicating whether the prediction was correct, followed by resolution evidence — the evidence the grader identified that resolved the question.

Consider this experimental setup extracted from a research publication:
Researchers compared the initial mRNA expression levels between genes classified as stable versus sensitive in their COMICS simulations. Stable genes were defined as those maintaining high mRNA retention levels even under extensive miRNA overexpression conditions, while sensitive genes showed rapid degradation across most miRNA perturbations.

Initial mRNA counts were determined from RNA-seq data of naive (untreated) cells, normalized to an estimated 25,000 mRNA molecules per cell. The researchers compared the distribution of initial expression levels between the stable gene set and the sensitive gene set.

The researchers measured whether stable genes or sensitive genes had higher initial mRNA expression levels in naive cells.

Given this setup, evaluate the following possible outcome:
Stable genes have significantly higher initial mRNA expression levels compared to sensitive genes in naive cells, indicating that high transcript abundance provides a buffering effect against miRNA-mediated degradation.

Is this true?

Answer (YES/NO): NO